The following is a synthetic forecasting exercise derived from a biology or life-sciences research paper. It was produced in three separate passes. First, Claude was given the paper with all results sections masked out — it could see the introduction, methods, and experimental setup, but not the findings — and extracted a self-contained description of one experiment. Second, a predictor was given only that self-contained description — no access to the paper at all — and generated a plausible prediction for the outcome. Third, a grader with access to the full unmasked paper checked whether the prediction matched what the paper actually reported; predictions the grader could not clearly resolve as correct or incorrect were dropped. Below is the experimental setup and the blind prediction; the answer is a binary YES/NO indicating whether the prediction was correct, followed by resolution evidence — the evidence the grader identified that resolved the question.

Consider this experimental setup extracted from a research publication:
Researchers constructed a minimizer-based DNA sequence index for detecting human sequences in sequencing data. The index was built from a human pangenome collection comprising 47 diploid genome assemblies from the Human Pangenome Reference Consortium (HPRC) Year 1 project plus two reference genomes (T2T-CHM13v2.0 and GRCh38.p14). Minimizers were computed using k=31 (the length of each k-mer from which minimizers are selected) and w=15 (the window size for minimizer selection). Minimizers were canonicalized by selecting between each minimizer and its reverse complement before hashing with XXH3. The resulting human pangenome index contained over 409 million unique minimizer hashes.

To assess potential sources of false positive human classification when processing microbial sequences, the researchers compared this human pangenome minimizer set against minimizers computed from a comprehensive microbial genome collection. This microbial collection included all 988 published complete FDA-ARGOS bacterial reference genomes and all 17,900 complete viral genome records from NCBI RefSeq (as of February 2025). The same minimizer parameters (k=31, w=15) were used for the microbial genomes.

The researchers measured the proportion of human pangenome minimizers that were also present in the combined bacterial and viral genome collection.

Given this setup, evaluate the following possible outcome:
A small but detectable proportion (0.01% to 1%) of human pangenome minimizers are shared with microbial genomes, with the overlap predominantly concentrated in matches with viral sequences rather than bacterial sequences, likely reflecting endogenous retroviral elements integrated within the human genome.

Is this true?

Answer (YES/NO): NO